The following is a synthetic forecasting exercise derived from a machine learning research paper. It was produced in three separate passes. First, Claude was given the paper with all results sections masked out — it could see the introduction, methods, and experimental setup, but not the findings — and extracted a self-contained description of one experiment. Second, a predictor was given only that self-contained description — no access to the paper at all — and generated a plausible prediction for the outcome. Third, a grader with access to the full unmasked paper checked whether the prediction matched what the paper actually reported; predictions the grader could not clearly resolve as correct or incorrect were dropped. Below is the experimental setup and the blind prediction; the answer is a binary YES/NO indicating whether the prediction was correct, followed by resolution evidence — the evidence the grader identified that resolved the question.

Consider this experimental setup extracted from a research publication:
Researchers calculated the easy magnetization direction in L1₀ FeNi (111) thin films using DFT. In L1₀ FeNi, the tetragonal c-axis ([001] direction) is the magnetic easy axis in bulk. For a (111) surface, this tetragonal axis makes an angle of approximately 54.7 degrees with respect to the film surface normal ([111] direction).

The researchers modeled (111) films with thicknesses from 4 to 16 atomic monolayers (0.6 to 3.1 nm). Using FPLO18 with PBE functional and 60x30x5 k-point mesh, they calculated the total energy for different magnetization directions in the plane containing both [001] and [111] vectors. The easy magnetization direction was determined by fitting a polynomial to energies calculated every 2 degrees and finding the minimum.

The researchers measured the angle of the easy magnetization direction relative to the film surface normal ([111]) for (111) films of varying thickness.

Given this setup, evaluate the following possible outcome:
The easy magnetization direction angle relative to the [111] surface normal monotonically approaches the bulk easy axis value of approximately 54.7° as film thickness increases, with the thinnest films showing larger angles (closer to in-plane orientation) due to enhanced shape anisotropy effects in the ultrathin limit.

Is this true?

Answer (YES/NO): NO